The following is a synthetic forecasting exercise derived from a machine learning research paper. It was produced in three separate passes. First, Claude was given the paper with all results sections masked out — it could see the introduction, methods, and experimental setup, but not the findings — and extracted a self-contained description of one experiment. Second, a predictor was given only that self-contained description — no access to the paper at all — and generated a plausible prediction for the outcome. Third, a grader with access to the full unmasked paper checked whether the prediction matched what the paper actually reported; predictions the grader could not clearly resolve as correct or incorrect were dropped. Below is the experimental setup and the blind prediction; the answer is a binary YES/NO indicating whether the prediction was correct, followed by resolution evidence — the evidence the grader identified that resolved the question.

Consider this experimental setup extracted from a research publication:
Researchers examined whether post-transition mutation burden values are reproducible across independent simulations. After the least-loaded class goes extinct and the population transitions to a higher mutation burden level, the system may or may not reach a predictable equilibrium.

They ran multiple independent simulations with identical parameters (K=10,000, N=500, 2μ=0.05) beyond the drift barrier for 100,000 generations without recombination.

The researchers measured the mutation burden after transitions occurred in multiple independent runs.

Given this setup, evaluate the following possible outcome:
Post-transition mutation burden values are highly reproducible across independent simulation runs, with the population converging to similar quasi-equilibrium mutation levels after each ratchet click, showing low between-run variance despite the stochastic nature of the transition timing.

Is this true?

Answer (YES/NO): NO